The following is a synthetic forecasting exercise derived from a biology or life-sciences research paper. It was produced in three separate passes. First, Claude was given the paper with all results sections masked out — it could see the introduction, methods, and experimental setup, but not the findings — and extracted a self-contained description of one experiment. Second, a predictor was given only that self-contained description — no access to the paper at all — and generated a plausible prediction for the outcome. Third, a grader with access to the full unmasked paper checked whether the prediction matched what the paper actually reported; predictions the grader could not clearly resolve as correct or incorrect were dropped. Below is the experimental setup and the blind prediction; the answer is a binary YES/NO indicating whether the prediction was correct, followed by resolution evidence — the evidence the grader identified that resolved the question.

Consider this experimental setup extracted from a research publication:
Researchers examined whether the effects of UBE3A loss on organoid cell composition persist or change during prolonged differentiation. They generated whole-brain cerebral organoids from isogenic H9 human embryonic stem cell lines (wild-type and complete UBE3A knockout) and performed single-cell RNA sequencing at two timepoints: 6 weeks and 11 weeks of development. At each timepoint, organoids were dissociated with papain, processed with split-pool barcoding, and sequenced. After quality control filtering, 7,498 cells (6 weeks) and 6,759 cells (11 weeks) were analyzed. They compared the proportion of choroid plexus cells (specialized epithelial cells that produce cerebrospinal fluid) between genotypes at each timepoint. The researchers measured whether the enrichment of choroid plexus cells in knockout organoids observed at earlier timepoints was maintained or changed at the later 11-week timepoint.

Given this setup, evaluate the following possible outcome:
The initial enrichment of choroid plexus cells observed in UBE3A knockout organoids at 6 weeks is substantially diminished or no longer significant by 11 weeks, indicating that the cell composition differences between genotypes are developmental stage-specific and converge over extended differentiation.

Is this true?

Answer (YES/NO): NO